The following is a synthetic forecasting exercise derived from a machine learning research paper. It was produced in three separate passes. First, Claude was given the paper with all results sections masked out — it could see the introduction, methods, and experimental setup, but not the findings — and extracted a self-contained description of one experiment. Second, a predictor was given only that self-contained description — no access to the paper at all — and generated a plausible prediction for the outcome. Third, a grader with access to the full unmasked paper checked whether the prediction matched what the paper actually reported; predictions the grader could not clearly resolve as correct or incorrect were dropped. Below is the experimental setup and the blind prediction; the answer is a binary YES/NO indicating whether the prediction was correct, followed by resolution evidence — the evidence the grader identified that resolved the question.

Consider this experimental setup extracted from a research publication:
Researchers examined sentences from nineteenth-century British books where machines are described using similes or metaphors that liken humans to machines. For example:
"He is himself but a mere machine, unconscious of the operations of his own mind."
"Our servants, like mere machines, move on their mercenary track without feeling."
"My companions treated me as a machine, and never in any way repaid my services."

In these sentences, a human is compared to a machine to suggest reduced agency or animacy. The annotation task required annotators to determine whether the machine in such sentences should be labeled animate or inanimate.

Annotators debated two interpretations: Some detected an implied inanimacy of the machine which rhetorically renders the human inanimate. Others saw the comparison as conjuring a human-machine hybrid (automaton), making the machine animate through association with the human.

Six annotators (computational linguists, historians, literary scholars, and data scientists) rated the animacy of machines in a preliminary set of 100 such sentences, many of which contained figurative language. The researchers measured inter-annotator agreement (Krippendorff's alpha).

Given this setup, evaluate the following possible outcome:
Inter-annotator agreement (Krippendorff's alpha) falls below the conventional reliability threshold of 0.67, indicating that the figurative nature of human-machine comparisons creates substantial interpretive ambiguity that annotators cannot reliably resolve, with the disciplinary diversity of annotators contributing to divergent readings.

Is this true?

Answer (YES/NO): YES